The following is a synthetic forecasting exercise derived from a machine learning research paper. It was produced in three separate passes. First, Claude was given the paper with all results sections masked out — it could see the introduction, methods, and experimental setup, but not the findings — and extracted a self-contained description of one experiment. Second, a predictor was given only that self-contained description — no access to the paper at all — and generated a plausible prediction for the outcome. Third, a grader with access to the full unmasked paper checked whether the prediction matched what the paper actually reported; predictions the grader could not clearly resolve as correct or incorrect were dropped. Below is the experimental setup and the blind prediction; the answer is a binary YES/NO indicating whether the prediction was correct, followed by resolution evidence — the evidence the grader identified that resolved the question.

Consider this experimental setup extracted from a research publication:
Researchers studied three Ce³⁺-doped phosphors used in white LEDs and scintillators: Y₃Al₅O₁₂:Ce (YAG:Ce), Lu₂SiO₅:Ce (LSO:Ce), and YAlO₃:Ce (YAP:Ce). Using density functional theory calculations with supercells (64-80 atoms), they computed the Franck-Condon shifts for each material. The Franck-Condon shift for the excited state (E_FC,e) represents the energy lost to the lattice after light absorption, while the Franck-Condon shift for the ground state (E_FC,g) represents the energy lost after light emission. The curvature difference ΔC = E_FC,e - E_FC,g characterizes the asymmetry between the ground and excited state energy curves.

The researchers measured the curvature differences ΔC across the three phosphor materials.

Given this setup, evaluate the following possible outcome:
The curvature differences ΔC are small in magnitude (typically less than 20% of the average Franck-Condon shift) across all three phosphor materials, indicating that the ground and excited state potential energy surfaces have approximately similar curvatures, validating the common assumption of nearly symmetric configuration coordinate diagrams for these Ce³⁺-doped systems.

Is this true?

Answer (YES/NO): NO